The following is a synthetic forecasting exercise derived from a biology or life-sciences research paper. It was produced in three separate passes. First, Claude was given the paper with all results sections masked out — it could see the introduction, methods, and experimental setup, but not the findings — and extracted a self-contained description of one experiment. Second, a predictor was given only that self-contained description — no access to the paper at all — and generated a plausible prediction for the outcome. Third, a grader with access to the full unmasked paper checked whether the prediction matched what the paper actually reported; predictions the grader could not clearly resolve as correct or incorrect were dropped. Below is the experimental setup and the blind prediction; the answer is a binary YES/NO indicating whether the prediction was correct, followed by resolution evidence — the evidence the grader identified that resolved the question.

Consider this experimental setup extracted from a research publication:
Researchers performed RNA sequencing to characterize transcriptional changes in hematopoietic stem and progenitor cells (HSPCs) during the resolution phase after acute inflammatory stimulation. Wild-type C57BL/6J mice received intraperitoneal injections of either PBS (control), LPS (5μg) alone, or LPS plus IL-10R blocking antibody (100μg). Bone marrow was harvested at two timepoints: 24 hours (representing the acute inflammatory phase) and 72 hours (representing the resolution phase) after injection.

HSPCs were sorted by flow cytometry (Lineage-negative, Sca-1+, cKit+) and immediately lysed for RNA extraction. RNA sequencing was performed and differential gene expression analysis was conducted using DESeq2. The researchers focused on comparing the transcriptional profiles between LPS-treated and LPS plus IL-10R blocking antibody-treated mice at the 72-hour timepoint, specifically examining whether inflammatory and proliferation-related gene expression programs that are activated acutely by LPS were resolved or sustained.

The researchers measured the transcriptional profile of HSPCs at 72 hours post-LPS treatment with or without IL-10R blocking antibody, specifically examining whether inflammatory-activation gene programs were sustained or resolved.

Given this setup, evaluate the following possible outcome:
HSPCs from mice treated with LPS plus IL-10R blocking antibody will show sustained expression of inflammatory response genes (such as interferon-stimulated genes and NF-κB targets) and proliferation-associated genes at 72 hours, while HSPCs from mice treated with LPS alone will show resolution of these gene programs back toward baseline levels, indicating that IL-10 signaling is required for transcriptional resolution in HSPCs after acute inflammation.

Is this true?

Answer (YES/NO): YES